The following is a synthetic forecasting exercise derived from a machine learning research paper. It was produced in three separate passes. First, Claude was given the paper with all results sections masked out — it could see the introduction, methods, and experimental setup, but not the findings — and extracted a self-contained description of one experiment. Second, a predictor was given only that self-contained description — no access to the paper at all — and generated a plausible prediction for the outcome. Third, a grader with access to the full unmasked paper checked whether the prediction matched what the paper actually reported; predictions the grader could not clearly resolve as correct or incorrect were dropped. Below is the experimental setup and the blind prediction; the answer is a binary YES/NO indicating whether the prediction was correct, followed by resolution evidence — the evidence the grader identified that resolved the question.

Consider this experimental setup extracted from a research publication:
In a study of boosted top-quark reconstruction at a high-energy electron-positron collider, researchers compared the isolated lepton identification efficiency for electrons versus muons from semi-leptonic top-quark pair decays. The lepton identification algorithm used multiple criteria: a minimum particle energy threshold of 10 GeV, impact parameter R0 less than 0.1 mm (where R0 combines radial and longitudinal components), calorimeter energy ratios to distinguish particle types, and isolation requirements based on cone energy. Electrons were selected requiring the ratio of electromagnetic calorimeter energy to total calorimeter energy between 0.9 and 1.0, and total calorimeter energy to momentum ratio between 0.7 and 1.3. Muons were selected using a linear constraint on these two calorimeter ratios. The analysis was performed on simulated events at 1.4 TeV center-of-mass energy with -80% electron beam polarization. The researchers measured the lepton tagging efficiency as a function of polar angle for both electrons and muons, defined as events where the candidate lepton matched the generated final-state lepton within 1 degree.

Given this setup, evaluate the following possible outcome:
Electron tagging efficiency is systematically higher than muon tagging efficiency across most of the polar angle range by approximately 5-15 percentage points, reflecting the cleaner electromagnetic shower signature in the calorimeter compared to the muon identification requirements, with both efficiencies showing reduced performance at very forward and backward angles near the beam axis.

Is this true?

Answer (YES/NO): NO